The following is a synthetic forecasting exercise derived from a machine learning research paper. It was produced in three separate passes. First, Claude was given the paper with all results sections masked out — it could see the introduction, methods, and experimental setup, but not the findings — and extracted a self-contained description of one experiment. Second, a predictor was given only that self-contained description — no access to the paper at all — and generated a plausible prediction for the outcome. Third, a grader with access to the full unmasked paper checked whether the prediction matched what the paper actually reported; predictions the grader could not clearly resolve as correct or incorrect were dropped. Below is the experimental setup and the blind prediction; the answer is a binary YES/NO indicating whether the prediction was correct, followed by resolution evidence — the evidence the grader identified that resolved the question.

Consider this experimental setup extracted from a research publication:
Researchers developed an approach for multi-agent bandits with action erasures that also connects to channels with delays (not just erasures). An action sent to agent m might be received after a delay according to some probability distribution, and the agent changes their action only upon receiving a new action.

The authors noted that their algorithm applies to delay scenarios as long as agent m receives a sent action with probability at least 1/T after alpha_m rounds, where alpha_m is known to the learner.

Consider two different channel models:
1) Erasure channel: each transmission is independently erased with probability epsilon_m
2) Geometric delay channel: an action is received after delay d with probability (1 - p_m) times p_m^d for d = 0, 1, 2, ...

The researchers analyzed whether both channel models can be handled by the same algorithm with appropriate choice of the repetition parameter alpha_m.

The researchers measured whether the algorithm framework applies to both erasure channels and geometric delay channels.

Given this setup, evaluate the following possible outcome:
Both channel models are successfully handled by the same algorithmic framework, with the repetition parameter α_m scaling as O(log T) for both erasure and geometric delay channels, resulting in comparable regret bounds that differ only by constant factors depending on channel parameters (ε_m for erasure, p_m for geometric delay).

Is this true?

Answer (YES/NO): NO